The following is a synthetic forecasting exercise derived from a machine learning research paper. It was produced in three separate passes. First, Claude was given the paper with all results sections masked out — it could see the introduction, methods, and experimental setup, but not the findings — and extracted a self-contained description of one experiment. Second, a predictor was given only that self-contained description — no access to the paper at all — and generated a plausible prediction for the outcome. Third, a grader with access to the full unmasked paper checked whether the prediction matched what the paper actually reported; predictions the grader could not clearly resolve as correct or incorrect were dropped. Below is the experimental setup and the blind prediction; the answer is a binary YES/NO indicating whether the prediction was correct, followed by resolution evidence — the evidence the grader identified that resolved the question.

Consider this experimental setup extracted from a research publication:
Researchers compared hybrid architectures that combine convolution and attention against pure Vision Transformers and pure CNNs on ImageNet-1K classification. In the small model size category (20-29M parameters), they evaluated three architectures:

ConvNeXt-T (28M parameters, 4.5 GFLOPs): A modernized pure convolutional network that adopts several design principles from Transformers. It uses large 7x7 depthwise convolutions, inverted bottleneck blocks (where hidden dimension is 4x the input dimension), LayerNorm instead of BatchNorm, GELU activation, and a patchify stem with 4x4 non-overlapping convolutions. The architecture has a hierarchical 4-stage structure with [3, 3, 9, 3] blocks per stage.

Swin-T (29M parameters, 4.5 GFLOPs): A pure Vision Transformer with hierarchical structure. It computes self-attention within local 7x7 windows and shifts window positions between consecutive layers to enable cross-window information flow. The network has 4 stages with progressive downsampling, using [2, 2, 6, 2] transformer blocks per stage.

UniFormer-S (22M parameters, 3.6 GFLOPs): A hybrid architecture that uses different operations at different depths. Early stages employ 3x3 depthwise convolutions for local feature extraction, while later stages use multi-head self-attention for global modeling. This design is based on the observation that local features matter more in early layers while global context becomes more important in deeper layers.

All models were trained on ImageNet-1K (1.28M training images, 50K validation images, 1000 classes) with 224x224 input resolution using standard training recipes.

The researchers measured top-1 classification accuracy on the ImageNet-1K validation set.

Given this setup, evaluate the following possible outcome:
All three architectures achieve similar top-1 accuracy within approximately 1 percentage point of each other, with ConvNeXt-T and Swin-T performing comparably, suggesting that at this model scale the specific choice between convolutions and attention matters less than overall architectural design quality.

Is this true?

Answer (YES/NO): NO